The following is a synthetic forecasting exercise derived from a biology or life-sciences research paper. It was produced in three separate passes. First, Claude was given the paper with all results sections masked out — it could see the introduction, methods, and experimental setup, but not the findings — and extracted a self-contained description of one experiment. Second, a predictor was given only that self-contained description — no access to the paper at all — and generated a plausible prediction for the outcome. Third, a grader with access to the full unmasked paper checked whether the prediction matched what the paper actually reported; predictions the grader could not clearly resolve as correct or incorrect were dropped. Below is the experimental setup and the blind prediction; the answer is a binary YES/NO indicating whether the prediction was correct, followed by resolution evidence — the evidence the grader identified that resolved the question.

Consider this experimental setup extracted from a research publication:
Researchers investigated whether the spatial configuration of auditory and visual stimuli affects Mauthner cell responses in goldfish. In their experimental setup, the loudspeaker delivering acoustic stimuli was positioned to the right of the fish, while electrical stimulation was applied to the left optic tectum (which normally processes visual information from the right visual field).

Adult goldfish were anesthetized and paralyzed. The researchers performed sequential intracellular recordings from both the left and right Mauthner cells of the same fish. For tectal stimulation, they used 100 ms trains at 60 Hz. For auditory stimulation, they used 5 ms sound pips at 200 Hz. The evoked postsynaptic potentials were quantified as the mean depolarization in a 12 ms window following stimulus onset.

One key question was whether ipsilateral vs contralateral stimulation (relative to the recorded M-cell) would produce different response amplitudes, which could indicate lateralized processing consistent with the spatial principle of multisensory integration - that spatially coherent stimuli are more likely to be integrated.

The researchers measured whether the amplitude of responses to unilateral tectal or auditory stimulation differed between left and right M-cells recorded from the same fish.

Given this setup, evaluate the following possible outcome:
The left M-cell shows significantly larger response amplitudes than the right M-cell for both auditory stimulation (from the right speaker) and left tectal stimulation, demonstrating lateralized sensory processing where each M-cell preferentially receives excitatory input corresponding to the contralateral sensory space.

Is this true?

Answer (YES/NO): NO